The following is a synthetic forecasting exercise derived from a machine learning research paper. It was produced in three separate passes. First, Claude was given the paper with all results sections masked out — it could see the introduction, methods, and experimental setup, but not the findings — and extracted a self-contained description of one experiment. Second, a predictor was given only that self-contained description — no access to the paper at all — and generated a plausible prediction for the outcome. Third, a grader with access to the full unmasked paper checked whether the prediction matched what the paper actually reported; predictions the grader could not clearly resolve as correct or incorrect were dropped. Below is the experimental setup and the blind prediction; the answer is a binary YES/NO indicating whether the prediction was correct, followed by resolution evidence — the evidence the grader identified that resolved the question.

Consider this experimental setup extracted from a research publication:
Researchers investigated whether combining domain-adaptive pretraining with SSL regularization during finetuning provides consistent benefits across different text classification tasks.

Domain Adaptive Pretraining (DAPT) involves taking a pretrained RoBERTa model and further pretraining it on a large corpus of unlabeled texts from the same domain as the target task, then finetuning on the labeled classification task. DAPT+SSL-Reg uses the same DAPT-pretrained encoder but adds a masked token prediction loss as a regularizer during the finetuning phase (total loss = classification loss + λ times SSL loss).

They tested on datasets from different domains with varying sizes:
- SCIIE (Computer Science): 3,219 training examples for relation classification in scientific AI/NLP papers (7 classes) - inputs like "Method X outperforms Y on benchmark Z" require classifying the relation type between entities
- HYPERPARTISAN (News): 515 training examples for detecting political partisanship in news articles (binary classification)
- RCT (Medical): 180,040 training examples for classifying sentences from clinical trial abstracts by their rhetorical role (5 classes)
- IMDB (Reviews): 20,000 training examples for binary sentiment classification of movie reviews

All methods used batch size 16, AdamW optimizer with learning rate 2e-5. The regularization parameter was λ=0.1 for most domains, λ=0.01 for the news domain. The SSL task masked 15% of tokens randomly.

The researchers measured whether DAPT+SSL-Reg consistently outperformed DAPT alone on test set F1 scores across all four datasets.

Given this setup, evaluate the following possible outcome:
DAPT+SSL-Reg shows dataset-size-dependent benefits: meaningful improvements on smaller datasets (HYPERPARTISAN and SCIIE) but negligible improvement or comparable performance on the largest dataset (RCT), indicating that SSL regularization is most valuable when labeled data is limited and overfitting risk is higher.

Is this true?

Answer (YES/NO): YES